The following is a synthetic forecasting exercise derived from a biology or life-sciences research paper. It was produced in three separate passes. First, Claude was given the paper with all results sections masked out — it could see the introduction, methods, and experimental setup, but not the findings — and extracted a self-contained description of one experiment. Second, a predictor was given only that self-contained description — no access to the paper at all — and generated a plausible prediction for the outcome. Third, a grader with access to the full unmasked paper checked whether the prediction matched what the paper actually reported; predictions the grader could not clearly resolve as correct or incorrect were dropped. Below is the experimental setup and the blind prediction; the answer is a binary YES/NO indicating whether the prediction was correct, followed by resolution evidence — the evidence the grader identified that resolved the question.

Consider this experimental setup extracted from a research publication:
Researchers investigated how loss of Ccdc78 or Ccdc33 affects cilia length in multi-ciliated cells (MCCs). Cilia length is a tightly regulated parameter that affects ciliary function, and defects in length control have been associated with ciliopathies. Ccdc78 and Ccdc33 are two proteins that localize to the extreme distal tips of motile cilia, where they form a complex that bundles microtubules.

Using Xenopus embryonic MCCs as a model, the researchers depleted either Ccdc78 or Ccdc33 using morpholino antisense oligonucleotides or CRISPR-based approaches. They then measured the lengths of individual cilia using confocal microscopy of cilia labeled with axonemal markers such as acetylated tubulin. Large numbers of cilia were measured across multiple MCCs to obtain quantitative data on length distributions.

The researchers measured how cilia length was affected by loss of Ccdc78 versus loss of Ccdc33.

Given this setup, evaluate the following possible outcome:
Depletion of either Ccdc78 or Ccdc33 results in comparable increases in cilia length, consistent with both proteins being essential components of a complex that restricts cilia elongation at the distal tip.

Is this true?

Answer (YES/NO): NO